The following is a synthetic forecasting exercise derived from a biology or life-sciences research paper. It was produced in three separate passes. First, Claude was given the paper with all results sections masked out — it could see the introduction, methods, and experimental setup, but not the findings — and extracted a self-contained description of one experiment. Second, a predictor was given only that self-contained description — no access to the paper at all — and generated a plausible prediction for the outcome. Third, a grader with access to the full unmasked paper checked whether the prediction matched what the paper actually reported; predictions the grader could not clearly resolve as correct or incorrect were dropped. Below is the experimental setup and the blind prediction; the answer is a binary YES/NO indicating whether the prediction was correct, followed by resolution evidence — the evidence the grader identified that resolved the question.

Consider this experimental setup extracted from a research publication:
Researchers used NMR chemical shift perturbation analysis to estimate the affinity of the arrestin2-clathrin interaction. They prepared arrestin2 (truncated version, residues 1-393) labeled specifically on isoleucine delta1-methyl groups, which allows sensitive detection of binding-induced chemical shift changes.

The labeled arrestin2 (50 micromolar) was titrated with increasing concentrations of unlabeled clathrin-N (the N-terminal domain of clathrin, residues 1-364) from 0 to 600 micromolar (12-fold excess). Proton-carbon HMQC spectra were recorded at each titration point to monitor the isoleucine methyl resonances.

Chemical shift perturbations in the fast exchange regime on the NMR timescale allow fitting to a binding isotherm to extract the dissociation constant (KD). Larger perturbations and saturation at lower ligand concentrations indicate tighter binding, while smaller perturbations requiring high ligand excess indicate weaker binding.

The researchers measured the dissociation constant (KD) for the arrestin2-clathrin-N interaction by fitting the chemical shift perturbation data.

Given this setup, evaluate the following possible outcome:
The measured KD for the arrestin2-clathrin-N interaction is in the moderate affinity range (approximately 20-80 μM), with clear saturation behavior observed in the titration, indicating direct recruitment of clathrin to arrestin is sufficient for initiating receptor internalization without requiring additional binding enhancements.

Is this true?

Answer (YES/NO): NO